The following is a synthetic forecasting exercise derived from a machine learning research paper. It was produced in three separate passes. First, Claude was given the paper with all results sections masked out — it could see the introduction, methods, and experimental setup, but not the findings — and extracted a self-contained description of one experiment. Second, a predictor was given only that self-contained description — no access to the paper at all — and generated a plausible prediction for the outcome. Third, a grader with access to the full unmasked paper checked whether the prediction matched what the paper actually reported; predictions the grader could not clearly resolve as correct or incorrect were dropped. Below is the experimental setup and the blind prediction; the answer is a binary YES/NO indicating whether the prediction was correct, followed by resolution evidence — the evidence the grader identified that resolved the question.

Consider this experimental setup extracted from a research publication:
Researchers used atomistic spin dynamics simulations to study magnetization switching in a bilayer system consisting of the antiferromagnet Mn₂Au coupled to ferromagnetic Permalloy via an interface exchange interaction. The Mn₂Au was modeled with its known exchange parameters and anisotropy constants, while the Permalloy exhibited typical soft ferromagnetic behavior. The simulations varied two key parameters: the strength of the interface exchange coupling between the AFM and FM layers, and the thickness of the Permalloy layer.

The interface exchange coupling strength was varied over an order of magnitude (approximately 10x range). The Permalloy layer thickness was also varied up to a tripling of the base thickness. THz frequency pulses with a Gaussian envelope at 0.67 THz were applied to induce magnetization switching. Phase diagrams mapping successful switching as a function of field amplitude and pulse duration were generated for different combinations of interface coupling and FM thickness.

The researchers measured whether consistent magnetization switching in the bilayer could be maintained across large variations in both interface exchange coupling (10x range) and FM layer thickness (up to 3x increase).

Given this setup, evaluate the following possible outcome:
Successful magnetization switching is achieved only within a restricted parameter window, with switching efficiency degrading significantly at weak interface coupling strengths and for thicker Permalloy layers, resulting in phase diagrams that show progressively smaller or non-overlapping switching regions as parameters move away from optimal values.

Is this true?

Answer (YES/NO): NO